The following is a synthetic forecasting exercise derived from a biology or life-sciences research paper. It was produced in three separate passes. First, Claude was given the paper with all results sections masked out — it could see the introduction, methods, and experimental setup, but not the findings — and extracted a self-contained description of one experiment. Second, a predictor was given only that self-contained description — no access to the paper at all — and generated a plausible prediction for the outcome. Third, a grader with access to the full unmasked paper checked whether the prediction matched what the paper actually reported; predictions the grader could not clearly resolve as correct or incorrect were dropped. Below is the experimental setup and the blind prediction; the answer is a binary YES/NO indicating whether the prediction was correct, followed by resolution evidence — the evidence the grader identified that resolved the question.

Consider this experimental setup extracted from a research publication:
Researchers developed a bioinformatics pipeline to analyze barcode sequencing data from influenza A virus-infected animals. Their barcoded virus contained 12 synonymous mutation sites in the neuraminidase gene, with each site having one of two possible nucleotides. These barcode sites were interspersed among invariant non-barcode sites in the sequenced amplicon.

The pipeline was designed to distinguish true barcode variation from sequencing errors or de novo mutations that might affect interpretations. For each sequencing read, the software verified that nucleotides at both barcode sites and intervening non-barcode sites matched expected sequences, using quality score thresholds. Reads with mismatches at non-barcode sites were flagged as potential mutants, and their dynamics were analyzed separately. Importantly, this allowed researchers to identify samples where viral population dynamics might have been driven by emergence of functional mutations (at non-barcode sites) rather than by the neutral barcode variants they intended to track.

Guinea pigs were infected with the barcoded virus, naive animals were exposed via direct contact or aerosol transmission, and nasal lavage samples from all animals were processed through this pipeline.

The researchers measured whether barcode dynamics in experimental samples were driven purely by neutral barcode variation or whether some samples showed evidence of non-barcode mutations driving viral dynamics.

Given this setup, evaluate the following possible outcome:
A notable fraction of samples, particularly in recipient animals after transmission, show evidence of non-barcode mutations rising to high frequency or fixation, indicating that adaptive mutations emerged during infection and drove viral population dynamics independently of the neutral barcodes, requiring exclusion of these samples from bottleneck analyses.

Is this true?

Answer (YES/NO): NO